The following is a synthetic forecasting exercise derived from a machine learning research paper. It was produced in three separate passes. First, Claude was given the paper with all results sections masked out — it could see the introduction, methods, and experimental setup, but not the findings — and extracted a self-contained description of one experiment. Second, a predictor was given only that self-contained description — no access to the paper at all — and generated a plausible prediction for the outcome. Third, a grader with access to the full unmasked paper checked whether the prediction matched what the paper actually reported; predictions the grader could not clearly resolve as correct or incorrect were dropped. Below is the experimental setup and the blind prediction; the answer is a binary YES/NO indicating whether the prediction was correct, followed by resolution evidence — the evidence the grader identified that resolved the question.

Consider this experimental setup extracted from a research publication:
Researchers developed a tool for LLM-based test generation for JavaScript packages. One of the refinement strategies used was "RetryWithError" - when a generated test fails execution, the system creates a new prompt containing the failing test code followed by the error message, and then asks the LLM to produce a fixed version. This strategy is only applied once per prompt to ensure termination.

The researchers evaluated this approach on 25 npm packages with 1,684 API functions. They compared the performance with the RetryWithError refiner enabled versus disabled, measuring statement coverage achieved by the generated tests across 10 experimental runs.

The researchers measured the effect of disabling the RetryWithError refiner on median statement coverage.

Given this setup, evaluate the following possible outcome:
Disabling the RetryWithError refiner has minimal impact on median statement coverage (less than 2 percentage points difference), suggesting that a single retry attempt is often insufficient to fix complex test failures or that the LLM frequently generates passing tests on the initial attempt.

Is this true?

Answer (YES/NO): NO